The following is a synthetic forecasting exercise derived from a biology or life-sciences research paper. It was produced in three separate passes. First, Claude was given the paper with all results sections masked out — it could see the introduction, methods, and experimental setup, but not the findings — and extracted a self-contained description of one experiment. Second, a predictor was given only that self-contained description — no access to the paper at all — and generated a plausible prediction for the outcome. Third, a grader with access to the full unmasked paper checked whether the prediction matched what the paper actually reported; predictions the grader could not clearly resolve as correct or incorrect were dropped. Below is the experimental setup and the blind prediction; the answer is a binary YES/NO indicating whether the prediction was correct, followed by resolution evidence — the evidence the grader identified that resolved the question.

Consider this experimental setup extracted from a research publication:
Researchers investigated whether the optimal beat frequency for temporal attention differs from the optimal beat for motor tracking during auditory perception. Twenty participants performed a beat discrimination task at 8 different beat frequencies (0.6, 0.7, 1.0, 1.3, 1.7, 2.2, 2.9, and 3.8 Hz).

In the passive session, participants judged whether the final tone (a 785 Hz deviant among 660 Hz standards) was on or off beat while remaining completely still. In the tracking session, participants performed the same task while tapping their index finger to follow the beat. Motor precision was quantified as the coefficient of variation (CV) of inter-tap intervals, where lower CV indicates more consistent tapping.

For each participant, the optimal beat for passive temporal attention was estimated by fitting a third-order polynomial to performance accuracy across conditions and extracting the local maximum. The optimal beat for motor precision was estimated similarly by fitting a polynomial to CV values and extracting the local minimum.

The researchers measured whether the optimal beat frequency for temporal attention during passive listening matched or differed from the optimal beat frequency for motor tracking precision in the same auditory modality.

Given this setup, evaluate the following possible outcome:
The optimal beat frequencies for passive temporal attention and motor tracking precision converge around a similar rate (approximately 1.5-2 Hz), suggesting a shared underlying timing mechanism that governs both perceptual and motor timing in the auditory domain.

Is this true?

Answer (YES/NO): YES